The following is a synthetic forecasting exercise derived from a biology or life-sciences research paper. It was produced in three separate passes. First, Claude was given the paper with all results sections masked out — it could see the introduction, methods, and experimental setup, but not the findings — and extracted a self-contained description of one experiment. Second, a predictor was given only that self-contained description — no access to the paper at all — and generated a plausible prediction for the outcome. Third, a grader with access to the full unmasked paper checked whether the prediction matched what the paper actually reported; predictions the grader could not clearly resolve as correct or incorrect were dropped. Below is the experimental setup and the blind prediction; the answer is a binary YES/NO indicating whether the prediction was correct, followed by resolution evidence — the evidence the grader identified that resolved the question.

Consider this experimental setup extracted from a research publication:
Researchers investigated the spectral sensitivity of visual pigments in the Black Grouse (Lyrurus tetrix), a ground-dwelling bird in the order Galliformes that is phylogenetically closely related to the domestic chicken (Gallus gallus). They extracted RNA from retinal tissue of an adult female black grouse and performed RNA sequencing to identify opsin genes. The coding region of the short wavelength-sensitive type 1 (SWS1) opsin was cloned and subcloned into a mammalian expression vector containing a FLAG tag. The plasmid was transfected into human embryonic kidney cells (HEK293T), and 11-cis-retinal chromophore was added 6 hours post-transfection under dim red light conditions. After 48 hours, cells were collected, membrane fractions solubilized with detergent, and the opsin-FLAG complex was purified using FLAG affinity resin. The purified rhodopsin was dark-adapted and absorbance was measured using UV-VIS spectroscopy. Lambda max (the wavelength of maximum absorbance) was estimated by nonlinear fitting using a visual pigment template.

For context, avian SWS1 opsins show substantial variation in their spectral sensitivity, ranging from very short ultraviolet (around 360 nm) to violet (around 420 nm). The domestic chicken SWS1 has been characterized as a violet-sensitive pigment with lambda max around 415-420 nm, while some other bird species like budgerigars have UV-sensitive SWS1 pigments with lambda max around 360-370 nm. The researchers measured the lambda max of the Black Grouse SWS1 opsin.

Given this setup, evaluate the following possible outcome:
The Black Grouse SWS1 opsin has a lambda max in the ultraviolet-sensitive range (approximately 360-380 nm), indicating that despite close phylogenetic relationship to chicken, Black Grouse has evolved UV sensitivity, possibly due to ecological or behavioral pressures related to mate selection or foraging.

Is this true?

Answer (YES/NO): NO